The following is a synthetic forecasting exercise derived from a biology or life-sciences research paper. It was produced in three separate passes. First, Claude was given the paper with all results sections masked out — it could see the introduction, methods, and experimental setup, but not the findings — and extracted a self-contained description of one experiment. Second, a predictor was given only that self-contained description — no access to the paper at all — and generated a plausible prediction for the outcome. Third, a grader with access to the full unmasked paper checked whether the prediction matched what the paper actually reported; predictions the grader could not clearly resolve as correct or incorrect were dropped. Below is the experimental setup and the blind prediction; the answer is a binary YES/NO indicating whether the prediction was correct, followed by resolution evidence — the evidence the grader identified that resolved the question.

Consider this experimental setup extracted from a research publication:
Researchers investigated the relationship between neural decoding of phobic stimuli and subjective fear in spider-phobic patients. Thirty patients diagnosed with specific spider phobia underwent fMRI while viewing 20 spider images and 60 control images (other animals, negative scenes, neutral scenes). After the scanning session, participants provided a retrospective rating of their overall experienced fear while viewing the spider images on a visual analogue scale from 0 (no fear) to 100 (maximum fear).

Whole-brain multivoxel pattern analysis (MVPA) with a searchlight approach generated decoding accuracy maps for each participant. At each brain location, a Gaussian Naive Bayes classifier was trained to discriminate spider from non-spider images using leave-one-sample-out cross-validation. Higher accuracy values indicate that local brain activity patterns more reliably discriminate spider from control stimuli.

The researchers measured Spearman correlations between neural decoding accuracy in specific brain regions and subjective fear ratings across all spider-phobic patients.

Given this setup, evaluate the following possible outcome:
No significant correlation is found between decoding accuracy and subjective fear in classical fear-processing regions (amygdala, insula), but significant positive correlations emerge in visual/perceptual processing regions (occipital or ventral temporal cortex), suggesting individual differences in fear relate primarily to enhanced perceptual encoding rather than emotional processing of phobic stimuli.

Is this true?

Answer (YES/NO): NO